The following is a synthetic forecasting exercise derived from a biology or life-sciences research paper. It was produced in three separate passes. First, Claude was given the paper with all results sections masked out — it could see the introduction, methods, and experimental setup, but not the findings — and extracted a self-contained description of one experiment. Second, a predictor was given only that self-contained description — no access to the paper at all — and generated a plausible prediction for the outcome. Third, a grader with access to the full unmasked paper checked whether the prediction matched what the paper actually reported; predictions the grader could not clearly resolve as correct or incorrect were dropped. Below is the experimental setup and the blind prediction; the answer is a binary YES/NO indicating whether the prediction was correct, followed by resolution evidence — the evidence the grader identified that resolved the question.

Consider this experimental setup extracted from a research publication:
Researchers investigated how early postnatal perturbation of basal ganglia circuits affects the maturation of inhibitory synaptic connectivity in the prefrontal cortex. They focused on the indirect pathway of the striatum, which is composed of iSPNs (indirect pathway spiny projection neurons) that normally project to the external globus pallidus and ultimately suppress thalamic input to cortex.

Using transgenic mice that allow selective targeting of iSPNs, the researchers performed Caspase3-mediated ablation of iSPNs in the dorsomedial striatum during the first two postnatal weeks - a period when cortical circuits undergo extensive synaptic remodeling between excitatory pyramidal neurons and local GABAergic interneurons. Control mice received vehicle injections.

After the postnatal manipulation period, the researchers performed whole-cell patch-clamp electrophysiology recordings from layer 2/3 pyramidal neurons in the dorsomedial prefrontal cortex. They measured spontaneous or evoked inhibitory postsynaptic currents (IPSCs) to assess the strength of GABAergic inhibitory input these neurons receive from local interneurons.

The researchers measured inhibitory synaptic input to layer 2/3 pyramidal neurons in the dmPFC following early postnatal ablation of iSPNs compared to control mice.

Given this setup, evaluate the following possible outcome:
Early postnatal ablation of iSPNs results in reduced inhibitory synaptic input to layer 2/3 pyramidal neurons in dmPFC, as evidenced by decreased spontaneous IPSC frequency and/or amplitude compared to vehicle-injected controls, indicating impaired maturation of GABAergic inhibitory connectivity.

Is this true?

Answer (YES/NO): YES